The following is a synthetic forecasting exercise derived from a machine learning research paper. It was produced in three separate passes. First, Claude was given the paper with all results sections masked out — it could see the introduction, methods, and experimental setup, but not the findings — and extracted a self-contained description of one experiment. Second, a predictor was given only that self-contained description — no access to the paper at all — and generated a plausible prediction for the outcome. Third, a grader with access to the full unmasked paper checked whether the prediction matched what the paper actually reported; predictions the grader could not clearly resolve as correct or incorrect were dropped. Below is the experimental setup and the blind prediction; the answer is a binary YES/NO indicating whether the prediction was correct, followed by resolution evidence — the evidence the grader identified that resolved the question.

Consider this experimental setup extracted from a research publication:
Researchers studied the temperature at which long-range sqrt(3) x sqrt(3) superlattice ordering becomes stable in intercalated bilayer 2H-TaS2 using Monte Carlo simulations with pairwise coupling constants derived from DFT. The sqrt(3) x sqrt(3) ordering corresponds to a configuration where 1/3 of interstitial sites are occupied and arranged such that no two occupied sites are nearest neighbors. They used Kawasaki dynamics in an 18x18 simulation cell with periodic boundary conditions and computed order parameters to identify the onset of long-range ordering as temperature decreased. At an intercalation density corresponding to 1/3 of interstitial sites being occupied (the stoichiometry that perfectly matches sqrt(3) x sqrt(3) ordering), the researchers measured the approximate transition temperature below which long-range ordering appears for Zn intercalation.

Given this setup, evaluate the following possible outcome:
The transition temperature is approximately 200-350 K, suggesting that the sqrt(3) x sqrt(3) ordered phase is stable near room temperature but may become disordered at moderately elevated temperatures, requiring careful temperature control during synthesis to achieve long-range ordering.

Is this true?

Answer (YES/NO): NO